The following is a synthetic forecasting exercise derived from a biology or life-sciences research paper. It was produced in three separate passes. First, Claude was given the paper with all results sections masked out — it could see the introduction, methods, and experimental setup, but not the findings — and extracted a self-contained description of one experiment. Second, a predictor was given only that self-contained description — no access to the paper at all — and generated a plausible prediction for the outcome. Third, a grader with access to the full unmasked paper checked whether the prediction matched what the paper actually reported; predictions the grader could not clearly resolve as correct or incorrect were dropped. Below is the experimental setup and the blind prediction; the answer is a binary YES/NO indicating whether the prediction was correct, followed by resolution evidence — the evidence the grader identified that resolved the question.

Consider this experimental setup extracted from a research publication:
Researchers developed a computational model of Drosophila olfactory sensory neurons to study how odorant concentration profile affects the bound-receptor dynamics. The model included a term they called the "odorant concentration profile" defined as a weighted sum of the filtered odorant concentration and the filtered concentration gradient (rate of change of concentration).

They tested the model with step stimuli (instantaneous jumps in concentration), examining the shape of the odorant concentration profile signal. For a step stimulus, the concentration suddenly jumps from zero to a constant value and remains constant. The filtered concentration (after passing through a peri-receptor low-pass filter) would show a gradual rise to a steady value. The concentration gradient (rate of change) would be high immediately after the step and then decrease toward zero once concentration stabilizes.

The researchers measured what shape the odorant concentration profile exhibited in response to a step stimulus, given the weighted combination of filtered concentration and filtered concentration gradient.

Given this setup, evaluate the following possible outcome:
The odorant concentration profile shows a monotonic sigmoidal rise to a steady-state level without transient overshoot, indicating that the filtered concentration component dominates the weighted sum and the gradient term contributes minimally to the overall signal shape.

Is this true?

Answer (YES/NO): NO